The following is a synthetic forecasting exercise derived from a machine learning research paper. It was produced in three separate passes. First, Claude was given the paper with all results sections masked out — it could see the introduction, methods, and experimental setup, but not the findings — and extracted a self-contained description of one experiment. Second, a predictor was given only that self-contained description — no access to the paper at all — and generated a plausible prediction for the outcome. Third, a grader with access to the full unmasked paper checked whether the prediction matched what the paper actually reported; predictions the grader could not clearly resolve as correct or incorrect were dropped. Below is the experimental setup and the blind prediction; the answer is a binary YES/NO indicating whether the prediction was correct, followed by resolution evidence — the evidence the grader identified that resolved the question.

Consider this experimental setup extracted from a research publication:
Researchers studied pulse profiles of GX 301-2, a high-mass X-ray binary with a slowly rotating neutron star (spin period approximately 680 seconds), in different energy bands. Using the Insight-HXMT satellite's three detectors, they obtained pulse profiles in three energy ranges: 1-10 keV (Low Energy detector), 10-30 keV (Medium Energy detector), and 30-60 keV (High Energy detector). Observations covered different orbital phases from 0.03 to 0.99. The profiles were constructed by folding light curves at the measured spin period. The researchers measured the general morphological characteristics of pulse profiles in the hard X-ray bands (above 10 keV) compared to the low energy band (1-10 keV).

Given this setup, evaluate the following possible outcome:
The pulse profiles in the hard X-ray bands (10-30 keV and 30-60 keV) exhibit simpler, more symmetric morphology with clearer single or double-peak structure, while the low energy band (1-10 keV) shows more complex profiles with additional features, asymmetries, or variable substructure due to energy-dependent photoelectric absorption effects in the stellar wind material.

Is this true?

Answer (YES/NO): YES